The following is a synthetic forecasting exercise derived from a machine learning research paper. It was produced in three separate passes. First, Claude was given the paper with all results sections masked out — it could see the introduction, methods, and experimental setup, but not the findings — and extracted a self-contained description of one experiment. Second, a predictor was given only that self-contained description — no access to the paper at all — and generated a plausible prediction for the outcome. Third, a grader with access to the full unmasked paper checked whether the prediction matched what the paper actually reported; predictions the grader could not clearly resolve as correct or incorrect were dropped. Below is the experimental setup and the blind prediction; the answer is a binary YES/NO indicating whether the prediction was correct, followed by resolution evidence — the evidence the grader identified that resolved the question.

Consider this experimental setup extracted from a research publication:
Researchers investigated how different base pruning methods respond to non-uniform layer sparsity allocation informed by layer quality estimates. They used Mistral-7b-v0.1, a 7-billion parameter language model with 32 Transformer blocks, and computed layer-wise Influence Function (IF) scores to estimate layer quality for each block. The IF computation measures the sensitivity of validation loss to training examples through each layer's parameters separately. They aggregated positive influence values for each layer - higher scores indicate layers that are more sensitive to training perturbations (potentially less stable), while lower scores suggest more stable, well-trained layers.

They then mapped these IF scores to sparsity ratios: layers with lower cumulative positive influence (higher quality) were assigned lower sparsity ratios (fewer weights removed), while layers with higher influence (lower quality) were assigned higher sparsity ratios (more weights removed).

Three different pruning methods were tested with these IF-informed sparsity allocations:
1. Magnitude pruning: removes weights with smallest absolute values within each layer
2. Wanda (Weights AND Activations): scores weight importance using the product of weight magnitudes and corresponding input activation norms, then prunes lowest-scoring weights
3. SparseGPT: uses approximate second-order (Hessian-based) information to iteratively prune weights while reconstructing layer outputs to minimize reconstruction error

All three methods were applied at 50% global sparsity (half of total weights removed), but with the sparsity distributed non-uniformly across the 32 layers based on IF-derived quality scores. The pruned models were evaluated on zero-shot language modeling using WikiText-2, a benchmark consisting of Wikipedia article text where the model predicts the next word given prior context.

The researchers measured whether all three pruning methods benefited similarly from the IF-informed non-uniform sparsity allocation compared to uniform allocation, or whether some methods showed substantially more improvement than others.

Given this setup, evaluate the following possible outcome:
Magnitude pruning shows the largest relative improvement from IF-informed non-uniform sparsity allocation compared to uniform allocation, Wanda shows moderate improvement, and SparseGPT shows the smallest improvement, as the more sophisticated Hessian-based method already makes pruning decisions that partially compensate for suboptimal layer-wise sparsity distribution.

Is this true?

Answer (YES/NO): YES